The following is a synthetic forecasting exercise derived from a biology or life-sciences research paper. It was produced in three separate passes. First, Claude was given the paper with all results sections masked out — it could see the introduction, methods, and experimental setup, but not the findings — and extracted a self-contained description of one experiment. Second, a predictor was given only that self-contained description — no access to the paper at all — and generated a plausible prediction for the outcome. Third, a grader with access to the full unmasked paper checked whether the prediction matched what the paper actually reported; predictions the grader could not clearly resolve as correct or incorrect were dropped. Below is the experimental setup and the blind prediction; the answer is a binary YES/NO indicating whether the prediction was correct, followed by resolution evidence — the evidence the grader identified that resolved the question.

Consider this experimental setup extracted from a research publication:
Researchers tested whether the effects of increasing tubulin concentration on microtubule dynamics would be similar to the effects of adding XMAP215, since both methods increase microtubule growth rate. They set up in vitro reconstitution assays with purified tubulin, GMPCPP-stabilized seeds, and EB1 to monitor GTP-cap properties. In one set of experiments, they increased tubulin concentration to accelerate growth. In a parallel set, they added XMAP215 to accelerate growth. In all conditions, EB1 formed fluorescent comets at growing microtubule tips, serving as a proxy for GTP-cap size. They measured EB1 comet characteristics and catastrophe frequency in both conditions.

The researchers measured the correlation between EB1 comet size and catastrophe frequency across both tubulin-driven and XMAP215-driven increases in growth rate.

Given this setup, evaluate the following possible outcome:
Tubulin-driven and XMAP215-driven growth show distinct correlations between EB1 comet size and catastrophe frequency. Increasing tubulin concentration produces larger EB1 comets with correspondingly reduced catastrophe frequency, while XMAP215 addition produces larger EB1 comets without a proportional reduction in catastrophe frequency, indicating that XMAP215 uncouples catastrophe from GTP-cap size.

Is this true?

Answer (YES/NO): YES